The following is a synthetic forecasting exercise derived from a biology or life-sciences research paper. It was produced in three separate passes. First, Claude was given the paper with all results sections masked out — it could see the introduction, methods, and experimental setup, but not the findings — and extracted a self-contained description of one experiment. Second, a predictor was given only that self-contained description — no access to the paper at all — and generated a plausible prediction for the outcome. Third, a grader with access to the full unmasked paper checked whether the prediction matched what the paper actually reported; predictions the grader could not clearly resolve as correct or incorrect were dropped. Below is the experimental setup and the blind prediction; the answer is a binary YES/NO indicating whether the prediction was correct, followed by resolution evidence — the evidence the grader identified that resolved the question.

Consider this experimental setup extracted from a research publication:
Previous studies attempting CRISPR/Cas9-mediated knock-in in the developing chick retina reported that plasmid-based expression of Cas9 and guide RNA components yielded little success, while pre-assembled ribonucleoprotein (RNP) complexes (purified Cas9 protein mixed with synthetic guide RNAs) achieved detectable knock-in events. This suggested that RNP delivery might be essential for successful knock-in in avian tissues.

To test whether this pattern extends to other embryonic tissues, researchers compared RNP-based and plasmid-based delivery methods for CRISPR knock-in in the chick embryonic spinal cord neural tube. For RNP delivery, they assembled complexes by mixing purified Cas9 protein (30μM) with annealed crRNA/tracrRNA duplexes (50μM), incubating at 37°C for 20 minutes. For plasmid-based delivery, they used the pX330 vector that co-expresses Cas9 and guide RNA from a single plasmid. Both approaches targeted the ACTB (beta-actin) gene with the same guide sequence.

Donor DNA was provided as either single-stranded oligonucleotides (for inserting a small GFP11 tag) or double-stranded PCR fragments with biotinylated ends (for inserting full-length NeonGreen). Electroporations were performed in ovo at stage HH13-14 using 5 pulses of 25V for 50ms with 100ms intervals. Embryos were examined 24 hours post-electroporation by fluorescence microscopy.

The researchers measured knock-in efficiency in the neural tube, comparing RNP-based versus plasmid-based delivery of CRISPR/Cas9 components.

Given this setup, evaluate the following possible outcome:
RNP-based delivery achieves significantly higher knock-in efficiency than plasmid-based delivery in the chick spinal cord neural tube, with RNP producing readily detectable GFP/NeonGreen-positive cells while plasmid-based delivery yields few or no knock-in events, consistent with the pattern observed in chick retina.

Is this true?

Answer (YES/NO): NO